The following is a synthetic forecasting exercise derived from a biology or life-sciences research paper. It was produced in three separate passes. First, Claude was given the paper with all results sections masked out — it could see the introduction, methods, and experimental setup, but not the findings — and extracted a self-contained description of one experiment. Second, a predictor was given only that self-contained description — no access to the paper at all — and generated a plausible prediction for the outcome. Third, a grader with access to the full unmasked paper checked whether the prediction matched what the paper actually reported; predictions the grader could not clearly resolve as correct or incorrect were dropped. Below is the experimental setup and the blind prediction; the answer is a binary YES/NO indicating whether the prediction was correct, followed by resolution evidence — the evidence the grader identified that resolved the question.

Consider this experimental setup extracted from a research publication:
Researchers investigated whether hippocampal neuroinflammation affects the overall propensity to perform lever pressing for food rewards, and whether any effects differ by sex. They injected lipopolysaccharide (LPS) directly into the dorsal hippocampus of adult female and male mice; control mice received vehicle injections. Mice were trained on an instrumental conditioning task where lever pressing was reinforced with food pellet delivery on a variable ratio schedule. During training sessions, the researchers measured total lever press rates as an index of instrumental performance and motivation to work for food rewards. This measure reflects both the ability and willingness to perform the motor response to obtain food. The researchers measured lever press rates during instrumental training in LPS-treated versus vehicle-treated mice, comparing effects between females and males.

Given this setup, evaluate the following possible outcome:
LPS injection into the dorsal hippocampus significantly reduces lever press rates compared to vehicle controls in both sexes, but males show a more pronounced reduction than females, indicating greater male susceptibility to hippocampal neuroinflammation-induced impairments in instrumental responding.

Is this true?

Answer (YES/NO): NO